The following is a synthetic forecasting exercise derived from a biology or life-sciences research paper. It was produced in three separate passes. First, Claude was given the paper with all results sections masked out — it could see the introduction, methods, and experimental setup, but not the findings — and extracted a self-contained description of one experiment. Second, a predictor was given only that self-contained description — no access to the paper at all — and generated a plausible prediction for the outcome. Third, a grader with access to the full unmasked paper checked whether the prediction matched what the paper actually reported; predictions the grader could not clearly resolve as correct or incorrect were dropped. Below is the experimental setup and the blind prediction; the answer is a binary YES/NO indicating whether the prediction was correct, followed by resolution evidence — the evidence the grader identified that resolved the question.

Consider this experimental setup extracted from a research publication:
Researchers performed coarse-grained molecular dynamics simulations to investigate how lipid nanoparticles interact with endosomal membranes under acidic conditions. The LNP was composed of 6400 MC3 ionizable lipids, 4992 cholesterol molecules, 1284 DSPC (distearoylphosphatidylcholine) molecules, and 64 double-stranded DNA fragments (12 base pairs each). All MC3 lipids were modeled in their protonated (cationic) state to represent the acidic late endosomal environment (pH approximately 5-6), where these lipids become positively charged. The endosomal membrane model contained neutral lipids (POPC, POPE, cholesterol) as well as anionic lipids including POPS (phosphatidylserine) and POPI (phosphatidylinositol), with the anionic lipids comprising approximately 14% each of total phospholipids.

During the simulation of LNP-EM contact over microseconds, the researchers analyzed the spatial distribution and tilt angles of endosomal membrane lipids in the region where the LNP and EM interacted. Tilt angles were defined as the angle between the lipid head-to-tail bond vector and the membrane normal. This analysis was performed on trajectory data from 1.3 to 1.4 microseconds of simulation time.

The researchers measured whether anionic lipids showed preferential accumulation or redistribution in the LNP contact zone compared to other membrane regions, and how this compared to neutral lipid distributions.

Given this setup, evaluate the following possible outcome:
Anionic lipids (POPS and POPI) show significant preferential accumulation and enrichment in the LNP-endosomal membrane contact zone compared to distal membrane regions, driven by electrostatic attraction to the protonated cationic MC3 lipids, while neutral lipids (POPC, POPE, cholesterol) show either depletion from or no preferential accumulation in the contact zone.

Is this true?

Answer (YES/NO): NO